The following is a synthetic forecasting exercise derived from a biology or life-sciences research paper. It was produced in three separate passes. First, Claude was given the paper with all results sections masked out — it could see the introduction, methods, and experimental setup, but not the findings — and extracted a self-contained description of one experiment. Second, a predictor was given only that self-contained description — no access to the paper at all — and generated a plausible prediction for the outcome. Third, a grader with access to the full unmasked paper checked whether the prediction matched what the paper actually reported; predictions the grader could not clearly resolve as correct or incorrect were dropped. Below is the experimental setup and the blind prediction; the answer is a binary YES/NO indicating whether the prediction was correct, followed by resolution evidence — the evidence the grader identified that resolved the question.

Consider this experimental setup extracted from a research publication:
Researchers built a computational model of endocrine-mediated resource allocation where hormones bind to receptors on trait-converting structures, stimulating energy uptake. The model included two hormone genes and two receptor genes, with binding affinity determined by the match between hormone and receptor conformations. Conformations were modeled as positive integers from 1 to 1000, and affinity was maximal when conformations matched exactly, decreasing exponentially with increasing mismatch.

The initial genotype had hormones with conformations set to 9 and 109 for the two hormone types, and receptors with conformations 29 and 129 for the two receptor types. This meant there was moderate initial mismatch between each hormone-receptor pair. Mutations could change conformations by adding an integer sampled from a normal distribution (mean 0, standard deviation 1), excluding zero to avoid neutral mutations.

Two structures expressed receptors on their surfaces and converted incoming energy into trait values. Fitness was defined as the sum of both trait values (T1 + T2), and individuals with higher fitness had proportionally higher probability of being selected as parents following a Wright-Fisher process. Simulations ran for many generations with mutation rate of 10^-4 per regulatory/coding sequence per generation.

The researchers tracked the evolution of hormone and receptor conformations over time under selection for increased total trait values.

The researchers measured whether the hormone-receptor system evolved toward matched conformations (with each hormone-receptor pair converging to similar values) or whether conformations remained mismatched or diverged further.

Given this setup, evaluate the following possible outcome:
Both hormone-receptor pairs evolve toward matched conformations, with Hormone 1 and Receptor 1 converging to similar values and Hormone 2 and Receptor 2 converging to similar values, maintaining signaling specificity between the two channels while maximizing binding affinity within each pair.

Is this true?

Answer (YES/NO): NO